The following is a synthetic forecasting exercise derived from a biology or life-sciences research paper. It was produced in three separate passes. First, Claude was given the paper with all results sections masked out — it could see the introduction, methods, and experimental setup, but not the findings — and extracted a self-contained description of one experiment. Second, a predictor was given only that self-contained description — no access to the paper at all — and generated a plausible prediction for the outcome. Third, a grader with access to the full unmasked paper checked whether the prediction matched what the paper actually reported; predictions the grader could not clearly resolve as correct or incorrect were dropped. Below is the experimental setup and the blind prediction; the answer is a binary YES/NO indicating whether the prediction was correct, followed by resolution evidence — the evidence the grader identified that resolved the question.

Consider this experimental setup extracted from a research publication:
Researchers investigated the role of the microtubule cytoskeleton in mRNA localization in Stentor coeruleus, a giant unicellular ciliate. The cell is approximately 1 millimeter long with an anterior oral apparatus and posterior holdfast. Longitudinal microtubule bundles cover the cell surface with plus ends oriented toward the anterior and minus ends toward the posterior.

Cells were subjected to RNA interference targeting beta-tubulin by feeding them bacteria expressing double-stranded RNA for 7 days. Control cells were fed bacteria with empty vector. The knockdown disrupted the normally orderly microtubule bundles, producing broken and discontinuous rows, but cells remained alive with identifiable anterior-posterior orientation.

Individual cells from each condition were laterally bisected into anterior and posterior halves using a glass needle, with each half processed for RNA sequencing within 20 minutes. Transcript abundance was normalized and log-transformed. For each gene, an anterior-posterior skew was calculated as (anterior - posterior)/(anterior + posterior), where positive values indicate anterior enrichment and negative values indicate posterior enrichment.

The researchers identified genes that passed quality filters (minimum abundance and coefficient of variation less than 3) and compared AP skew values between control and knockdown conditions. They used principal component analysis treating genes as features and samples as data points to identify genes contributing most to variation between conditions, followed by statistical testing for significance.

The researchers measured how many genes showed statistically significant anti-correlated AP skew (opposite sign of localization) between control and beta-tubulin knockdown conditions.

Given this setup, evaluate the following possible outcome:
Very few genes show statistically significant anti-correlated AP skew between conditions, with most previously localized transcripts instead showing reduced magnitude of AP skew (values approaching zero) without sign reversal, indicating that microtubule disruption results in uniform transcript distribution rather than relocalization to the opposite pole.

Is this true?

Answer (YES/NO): NO